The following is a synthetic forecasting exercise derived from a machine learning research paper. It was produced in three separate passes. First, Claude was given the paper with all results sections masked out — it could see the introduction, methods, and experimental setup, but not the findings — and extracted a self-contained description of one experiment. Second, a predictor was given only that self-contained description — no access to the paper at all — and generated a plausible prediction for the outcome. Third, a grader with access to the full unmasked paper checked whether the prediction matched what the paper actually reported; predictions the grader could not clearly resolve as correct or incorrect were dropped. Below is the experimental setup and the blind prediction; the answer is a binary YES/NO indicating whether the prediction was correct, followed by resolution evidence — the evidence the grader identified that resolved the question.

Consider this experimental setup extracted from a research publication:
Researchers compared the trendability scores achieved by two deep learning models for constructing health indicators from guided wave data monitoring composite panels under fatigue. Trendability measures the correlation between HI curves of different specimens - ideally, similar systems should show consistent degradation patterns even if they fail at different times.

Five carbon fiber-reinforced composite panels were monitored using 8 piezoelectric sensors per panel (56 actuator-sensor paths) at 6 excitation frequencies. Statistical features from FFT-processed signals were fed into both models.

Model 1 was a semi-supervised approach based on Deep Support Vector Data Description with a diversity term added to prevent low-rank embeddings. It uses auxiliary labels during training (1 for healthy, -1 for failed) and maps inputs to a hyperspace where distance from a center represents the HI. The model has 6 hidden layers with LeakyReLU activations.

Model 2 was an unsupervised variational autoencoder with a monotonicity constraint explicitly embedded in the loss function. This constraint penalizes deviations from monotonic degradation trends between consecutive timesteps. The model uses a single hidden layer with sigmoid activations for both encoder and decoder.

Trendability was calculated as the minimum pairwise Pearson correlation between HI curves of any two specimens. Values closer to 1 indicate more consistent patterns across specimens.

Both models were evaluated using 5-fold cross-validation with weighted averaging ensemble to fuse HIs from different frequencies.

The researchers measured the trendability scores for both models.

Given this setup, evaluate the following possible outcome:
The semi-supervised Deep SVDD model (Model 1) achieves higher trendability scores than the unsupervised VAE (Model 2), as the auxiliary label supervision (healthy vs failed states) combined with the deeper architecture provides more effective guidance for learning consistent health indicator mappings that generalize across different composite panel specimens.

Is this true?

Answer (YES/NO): NO